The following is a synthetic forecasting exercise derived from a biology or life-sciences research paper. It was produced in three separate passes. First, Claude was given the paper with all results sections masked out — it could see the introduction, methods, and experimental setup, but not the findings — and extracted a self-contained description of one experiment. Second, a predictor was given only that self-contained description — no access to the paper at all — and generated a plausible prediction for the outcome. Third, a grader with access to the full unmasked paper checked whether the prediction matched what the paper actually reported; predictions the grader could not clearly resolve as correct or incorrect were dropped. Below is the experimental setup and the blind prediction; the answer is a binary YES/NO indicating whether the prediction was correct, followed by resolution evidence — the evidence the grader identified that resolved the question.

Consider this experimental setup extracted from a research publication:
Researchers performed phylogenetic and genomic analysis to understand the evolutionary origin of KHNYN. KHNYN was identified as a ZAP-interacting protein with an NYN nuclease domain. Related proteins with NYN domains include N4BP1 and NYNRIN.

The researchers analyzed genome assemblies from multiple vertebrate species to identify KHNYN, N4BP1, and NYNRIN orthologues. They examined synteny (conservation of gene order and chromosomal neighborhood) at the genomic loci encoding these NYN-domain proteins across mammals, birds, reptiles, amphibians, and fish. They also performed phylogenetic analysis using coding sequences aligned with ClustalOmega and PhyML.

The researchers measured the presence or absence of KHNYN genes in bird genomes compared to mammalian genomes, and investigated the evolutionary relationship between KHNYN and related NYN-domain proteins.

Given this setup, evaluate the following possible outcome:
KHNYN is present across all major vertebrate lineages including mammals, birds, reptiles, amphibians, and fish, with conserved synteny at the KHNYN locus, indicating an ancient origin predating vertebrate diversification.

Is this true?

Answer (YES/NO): NO